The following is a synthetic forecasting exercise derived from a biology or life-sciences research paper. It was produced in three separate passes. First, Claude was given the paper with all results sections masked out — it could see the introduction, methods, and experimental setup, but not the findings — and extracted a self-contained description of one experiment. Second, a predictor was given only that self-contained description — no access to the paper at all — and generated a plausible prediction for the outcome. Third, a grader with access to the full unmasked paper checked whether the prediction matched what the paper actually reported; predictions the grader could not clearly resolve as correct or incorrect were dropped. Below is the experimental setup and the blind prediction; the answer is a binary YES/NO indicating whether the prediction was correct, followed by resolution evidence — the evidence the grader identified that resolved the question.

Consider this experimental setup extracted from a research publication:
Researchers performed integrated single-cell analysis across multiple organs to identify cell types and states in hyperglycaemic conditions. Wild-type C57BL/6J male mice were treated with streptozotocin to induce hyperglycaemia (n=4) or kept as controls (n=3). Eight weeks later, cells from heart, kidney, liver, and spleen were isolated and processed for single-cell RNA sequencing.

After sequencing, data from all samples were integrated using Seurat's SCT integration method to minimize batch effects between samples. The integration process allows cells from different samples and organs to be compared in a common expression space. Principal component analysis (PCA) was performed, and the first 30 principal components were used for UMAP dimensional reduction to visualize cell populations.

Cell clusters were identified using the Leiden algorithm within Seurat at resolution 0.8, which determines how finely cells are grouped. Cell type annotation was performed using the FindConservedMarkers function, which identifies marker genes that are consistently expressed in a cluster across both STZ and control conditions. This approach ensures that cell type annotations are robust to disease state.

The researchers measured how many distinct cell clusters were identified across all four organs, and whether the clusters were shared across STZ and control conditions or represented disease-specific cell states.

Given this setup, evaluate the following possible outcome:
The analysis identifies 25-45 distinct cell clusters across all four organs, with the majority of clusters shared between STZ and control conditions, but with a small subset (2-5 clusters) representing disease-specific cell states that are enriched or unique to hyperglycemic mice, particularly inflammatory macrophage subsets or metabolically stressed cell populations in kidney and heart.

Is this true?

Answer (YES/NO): NO